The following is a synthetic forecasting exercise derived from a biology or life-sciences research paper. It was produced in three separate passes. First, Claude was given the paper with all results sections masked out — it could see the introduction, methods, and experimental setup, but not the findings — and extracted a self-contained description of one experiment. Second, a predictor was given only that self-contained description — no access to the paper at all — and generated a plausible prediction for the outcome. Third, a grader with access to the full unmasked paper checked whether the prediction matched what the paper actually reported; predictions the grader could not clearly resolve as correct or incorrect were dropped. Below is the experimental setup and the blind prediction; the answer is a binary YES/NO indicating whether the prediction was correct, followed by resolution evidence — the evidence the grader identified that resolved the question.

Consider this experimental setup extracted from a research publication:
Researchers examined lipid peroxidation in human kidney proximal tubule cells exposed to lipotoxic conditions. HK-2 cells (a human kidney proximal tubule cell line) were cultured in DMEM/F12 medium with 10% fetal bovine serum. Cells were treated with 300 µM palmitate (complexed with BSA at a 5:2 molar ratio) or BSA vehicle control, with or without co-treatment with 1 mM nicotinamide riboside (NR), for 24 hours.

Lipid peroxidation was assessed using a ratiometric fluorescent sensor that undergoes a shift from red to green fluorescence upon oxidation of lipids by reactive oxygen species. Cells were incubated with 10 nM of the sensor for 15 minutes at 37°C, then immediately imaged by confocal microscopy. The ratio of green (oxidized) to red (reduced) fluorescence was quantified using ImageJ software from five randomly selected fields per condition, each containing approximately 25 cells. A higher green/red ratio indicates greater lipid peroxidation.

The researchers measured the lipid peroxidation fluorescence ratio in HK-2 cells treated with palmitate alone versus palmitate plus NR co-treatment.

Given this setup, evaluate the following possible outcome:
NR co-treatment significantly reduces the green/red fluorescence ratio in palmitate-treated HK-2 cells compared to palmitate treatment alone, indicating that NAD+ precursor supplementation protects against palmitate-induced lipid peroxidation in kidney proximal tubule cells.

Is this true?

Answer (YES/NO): YES